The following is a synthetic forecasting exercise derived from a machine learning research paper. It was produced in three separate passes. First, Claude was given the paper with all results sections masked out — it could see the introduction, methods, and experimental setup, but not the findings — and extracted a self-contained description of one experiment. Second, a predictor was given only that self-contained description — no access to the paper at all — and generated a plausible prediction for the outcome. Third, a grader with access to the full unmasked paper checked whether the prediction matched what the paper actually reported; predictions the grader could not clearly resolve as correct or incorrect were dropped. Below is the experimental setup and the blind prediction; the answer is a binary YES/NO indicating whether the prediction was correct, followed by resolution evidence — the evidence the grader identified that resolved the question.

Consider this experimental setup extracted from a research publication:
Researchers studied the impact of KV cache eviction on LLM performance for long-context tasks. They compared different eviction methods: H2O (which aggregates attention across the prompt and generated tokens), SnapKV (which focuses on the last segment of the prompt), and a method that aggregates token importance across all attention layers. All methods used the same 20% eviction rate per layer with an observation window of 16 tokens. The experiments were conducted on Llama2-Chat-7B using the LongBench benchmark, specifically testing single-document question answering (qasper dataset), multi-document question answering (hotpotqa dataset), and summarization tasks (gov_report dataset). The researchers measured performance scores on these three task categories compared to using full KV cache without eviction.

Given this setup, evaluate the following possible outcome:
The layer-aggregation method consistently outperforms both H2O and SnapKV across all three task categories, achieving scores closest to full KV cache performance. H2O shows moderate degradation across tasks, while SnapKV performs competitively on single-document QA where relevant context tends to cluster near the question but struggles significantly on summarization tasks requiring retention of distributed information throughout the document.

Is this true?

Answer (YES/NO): NO